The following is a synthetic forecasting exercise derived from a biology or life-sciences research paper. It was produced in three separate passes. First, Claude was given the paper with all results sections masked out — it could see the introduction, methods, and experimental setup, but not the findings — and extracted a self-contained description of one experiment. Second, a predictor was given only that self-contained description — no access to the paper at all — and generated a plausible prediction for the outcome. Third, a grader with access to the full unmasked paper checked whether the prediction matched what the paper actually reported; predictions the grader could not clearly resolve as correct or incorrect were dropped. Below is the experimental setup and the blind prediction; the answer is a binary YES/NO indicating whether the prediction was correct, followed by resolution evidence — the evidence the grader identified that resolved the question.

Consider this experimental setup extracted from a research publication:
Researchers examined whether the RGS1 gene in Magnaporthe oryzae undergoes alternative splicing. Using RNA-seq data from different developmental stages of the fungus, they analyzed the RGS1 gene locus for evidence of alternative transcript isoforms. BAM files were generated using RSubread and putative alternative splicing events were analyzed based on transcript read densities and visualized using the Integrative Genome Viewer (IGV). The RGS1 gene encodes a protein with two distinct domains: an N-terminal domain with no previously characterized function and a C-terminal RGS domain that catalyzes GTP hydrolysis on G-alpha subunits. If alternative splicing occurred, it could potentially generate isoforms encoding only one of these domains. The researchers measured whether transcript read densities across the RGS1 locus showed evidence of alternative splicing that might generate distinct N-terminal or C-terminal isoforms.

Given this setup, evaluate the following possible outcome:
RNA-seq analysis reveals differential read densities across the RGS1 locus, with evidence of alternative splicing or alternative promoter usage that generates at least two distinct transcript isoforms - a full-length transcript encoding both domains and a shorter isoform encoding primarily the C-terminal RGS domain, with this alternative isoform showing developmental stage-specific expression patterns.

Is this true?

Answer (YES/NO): YES